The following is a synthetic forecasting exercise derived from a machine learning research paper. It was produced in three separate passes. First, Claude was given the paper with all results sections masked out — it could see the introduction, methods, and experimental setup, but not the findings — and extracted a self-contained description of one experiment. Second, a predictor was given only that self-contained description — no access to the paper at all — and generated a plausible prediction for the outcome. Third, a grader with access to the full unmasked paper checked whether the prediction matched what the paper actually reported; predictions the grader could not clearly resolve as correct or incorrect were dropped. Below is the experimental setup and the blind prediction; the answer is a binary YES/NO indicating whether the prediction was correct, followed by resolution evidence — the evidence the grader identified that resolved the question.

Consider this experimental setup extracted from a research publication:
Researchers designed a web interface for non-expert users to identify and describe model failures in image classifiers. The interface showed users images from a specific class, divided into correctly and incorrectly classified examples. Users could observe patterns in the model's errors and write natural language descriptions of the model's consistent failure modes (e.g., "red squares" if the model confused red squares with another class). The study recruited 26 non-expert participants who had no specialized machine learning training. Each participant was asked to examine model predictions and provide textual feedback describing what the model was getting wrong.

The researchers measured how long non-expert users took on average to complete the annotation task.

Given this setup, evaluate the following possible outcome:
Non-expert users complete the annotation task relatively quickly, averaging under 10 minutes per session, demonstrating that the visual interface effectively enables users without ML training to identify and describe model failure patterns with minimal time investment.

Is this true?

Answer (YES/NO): YES